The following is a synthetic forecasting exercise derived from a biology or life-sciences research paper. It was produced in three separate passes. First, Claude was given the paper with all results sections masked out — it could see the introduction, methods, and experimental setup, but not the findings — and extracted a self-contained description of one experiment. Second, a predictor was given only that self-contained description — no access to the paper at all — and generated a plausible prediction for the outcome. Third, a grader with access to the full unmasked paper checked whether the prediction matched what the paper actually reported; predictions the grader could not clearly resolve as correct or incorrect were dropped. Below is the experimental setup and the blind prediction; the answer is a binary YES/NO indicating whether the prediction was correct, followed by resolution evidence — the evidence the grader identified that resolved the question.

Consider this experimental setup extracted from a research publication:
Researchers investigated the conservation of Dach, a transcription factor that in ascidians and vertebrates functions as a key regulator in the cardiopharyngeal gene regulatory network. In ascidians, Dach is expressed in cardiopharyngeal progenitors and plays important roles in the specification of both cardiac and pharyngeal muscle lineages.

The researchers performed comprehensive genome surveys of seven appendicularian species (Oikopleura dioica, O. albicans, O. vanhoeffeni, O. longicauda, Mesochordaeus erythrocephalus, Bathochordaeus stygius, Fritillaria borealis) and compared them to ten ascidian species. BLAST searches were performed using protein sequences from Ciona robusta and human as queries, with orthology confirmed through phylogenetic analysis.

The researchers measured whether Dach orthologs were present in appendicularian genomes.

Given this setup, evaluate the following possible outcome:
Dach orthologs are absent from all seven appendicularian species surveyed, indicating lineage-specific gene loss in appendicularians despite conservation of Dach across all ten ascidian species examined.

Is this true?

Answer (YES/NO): NO